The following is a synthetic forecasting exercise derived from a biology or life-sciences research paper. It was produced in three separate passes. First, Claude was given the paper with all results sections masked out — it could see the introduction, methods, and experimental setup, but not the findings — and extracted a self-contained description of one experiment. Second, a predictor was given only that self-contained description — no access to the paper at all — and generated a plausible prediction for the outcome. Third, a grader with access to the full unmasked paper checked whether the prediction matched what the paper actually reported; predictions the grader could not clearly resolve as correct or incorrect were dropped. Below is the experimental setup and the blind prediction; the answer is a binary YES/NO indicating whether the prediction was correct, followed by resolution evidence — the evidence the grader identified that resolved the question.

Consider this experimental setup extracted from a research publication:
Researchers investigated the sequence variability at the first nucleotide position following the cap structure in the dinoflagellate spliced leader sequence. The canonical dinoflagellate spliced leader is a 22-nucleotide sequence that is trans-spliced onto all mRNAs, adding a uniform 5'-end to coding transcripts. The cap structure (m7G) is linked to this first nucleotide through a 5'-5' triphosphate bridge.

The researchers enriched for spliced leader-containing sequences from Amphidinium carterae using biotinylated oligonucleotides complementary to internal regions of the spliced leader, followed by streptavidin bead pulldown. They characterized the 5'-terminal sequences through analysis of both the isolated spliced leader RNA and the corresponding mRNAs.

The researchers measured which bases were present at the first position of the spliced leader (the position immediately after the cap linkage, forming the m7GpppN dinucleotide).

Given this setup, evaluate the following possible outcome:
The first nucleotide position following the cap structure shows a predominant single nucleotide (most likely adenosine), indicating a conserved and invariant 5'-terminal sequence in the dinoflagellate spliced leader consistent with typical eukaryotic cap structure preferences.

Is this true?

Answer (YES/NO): NO